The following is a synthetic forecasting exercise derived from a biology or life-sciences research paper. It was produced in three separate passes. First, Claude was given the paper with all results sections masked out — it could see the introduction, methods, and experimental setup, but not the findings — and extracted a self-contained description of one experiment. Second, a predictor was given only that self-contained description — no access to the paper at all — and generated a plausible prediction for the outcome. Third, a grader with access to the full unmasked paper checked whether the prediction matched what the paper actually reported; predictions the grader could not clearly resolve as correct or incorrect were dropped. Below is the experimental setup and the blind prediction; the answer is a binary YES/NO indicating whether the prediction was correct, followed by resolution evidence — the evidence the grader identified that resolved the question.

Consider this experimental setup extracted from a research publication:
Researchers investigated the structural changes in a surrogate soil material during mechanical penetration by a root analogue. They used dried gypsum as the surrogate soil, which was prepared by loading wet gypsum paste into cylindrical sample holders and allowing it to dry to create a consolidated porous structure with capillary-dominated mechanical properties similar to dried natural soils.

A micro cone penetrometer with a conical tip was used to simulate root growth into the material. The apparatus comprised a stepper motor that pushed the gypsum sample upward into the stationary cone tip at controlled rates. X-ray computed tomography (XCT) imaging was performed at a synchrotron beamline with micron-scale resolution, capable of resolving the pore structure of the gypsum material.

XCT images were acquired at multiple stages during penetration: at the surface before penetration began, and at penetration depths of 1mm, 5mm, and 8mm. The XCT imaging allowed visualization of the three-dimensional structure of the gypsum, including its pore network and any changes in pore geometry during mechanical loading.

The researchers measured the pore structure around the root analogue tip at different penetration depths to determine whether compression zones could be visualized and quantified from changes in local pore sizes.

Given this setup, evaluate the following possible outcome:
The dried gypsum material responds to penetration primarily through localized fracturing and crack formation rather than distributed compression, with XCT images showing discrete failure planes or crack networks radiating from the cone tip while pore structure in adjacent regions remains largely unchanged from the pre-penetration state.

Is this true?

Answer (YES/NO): NO